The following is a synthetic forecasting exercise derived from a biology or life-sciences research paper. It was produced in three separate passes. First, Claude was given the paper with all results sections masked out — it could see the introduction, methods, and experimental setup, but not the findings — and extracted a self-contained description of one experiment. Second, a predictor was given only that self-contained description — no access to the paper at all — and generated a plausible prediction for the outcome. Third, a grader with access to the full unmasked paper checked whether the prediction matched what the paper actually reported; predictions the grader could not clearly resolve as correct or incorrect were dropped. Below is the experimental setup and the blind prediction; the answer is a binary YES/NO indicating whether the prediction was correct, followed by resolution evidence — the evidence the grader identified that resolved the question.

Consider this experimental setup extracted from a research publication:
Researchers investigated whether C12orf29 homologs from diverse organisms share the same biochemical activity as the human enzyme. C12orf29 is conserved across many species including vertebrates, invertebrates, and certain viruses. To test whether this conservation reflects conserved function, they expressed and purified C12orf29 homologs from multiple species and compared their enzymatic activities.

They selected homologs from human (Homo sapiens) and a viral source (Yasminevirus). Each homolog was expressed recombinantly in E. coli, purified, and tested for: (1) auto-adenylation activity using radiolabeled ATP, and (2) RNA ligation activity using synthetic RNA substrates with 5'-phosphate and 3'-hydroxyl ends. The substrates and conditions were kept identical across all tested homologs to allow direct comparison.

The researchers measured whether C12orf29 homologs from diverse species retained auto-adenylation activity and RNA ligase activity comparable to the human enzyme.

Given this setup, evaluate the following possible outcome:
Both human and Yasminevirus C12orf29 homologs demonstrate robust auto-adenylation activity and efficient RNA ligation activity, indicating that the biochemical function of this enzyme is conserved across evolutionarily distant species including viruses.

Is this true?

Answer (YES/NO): YES